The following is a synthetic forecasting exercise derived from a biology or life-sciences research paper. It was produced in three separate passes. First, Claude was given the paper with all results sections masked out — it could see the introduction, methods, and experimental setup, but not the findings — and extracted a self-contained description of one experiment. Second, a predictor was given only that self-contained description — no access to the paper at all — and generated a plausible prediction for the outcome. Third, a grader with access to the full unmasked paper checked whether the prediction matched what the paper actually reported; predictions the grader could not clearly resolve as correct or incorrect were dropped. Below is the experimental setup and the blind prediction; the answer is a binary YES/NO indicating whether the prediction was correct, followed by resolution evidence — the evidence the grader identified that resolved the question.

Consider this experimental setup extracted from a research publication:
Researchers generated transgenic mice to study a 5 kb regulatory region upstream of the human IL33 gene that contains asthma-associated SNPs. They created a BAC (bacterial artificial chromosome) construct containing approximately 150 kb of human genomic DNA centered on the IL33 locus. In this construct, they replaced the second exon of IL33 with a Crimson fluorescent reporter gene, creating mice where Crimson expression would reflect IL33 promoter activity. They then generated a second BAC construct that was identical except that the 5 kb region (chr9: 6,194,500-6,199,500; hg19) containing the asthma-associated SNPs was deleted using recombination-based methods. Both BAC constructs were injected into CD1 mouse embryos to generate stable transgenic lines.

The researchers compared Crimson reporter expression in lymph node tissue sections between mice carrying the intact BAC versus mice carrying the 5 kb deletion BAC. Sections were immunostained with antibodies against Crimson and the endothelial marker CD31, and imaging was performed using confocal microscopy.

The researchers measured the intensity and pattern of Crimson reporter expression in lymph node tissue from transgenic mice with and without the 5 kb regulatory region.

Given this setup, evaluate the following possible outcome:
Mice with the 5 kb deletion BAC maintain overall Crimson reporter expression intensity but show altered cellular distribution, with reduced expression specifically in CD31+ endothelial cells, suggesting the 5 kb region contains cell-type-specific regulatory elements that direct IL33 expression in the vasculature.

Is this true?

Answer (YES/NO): NO